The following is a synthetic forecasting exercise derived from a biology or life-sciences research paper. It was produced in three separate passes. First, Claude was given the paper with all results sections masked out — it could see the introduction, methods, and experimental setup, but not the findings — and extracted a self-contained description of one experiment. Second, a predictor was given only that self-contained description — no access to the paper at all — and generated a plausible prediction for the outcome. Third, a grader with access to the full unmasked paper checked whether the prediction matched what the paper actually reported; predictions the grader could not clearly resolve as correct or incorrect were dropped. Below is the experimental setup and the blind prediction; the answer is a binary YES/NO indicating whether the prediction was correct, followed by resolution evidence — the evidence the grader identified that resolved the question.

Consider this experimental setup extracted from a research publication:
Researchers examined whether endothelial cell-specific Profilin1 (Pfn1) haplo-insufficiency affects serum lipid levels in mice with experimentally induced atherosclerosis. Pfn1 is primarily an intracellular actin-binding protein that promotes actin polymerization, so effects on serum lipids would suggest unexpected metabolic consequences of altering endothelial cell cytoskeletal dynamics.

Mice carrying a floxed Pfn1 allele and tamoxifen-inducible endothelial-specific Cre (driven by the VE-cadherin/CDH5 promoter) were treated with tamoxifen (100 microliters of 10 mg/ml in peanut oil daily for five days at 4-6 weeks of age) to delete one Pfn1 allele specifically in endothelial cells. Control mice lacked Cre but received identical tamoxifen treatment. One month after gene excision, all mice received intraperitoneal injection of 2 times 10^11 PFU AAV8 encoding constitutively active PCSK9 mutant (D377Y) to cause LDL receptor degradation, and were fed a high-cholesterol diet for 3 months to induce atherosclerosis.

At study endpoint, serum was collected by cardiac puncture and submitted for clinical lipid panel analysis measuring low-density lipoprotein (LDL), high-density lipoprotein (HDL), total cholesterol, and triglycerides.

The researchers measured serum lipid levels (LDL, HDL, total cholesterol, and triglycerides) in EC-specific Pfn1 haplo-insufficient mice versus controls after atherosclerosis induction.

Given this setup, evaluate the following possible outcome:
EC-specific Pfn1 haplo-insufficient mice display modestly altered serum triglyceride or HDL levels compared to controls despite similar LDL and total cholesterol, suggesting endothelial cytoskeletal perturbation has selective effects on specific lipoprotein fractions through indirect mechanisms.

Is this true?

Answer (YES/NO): NO